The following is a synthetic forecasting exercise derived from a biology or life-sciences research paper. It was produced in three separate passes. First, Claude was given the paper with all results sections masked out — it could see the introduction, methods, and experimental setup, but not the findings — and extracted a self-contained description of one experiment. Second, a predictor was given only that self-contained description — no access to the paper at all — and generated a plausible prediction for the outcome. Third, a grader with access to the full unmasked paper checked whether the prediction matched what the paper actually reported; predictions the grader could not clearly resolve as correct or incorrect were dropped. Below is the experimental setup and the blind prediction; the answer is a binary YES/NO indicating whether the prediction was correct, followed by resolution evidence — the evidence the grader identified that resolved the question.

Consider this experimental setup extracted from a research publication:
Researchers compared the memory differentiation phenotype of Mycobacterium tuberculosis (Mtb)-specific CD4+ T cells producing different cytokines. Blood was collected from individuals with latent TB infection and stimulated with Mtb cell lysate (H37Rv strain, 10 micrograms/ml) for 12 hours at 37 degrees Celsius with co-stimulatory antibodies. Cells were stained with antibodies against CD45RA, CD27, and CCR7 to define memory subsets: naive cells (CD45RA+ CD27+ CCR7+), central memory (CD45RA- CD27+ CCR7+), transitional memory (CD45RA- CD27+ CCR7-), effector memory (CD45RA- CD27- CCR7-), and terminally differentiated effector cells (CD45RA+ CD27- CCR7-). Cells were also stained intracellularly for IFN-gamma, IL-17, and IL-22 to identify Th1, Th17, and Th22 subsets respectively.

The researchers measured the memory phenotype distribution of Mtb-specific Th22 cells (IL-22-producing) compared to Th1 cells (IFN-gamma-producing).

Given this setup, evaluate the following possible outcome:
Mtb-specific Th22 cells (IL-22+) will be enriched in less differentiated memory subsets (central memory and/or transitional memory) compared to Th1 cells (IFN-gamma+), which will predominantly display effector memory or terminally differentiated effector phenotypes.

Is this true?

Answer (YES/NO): NO